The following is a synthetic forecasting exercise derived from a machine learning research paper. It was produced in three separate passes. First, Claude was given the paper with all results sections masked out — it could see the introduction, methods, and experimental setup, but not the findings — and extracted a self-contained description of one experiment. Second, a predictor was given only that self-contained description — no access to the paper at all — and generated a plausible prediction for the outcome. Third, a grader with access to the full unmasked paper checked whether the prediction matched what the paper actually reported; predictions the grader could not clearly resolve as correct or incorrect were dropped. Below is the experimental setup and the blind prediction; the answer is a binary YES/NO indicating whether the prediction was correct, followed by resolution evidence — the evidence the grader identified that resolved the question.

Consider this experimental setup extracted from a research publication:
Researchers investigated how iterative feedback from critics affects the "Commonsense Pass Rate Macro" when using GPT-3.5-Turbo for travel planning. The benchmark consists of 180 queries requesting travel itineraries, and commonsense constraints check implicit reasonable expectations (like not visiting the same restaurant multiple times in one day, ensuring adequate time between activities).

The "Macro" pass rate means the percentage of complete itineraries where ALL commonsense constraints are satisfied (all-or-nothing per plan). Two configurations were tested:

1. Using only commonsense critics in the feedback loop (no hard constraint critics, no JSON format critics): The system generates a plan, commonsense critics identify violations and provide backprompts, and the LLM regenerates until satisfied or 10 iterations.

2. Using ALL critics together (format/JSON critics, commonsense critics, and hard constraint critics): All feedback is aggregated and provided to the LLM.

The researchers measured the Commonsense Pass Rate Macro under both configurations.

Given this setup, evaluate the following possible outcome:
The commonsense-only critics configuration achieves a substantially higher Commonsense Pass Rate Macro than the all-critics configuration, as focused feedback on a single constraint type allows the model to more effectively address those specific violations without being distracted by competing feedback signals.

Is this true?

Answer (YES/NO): YES